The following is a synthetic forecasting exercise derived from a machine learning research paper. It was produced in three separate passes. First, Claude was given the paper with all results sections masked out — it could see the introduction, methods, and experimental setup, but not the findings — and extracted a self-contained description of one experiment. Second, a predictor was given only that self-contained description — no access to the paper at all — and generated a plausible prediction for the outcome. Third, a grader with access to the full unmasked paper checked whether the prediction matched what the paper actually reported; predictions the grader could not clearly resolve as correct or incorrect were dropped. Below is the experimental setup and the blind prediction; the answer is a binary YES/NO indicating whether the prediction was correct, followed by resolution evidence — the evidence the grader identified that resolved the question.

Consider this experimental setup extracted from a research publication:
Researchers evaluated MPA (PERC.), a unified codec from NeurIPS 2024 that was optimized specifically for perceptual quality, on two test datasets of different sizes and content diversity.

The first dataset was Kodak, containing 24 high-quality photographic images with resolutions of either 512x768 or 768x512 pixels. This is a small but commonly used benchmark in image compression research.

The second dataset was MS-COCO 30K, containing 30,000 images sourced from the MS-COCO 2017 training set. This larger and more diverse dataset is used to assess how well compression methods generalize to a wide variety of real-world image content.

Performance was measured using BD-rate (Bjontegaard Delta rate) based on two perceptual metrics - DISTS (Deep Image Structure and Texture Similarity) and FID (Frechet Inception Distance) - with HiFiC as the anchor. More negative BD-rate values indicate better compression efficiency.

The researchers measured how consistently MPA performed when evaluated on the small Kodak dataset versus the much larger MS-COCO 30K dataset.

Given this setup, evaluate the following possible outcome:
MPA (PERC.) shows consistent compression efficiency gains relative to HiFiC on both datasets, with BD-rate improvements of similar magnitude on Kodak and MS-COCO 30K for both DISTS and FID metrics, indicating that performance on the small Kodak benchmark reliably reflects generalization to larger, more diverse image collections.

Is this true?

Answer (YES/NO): YES